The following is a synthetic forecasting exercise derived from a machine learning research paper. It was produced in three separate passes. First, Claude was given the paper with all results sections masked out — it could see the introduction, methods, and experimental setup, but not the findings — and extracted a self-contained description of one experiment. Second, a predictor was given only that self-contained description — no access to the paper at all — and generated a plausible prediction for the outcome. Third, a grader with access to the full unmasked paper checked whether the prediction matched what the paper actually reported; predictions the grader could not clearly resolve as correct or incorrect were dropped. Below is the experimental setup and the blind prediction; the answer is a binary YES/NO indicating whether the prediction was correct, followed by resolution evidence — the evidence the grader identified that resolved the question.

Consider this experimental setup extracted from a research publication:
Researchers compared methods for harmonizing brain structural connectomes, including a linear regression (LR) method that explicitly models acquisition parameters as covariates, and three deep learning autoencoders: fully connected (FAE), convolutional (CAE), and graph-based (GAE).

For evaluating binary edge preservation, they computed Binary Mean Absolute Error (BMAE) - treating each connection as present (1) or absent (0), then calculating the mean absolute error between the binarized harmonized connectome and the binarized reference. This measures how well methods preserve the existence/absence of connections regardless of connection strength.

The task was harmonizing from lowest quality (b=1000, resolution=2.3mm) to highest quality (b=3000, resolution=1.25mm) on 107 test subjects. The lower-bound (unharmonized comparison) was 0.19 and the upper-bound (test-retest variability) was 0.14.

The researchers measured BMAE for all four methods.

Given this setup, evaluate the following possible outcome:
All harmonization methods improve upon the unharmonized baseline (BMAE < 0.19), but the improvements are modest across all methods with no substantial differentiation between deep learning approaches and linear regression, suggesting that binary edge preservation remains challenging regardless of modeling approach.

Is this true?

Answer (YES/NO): NO